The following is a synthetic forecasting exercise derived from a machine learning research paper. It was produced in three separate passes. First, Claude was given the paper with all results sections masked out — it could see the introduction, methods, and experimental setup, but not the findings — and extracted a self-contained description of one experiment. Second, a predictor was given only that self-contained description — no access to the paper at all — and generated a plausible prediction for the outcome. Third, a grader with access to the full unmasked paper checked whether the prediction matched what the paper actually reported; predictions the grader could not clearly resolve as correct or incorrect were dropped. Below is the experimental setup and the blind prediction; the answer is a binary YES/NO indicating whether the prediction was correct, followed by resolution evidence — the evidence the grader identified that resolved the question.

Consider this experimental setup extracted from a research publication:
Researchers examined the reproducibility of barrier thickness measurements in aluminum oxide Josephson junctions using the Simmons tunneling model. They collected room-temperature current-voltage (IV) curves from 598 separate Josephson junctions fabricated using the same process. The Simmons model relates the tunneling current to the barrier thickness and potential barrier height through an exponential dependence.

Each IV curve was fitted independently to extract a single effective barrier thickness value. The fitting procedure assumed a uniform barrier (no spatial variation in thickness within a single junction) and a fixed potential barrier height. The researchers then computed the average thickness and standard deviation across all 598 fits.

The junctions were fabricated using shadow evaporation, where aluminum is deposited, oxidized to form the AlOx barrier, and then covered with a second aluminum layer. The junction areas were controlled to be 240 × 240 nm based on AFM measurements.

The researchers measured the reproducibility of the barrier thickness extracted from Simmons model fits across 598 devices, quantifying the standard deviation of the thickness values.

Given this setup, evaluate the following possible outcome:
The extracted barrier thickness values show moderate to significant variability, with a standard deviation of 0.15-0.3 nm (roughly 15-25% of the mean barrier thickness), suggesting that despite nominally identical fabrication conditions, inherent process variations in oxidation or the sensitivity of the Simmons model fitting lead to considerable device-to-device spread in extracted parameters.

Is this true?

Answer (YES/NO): NO